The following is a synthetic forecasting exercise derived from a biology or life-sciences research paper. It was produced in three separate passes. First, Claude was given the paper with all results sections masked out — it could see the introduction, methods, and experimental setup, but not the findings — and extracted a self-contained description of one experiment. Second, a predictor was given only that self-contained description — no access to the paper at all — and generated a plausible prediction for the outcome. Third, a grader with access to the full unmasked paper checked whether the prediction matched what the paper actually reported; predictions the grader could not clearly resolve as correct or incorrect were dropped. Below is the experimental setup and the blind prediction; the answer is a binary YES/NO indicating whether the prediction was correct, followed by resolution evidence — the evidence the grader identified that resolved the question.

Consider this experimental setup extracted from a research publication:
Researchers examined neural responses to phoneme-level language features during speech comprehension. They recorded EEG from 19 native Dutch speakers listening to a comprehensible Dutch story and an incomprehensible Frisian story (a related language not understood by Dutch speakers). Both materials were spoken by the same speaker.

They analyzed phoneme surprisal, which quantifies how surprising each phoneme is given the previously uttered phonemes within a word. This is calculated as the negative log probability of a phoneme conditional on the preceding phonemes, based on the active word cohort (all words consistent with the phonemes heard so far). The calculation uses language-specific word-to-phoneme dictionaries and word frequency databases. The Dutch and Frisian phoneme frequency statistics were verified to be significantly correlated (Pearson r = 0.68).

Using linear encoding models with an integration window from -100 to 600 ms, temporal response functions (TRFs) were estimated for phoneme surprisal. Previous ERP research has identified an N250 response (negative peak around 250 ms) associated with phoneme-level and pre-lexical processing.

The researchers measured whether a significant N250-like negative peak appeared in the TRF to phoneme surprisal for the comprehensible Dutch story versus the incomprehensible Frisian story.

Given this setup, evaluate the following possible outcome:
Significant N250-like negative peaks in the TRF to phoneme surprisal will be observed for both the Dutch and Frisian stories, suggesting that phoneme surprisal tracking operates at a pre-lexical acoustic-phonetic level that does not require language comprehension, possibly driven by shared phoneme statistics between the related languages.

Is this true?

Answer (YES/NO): NO